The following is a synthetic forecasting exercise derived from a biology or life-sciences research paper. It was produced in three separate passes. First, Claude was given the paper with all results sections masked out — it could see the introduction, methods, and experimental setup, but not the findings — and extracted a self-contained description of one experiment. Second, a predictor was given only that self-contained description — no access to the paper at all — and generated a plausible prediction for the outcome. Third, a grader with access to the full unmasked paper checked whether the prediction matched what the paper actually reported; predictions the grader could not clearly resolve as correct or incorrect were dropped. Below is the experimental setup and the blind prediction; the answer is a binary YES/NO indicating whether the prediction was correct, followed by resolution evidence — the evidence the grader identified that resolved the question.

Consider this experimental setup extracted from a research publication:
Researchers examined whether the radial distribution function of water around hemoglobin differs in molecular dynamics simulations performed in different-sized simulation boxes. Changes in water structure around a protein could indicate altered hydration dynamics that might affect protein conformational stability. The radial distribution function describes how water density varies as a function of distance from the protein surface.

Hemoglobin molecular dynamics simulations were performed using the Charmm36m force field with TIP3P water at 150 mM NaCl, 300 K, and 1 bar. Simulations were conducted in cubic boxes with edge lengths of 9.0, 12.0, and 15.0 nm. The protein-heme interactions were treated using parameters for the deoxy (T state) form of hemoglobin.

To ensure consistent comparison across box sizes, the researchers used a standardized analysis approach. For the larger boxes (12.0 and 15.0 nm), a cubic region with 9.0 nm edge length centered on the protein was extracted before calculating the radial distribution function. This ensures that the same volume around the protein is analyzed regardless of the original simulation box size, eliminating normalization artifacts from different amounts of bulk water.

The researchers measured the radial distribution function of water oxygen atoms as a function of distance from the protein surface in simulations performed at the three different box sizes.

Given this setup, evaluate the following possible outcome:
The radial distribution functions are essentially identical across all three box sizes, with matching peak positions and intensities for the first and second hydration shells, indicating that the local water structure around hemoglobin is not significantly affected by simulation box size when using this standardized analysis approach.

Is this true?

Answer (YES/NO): YES